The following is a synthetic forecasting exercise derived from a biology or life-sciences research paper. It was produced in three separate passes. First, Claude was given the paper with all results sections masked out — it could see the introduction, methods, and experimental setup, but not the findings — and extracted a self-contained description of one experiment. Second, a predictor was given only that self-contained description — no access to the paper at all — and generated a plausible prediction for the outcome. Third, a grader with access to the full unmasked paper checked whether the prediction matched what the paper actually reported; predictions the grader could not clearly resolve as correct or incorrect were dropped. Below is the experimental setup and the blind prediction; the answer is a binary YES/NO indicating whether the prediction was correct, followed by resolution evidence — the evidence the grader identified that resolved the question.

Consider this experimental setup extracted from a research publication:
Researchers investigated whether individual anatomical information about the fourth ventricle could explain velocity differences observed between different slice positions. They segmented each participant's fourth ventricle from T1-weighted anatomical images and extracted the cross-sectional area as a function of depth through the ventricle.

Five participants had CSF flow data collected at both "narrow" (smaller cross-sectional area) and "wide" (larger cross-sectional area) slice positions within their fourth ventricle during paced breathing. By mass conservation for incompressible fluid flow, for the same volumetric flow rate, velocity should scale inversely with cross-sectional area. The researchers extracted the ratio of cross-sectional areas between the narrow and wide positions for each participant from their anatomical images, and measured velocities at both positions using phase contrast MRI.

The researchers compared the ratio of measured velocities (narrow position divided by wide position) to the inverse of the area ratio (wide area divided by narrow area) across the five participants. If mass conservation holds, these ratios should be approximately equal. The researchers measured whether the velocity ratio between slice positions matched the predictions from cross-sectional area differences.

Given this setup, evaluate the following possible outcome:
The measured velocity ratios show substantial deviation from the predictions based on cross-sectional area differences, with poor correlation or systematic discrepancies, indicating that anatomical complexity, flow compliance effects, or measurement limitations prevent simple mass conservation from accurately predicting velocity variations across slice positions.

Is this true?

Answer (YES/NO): NO